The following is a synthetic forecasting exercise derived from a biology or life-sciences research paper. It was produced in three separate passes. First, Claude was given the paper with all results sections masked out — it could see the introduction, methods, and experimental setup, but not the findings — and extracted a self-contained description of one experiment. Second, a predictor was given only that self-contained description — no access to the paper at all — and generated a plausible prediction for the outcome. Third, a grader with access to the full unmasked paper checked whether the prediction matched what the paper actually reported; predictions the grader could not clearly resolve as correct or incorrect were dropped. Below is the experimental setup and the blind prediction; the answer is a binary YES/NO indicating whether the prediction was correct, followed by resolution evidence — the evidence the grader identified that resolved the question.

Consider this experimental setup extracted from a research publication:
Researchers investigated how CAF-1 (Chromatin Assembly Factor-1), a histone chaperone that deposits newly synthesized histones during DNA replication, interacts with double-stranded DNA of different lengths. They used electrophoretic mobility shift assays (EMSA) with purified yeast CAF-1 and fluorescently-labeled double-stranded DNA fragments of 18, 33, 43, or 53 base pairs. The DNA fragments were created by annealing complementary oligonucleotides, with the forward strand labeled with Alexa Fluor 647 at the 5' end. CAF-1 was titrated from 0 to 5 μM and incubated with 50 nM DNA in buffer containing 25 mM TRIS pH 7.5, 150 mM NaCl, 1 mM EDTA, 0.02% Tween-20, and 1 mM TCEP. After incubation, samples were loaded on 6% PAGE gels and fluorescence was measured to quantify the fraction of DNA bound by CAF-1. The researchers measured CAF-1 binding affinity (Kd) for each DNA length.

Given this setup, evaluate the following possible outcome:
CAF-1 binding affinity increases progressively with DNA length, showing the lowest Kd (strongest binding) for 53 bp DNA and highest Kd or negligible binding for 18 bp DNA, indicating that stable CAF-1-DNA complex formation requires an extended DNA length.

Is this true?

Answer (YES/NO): YES